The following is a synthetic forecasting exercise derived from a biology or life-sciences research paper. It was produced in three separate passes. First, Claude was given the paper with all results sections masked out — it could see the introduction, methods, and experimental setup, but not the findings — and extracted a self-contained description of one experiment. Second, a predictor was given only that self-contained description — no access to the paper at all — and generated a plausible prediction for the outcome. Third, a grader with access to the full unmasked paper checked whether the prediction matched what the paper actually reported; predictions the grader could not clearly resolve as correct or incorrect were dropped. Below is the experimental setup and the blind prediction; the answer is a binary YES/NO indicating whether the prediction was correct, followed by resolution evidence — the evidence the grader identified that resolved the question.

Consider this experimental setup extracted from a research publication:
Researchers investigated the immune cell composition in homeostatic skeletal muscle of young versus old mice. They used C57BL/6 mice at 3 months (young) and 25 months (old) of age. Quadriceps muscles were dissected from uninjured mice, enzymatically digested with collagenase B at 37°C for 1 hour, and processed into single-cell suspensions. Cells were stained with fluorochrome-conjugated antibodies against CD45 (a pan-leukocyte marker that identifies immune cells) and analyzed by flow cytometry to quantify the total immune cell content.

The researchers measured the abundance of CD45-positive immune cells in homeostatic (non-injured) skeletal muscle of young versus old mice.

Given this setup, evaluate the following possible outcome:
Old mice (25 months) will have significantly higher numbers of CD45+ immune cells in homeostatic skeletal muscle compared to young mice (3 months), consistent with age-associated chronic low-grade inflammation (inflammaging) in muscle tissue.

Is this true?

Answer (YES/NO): YES